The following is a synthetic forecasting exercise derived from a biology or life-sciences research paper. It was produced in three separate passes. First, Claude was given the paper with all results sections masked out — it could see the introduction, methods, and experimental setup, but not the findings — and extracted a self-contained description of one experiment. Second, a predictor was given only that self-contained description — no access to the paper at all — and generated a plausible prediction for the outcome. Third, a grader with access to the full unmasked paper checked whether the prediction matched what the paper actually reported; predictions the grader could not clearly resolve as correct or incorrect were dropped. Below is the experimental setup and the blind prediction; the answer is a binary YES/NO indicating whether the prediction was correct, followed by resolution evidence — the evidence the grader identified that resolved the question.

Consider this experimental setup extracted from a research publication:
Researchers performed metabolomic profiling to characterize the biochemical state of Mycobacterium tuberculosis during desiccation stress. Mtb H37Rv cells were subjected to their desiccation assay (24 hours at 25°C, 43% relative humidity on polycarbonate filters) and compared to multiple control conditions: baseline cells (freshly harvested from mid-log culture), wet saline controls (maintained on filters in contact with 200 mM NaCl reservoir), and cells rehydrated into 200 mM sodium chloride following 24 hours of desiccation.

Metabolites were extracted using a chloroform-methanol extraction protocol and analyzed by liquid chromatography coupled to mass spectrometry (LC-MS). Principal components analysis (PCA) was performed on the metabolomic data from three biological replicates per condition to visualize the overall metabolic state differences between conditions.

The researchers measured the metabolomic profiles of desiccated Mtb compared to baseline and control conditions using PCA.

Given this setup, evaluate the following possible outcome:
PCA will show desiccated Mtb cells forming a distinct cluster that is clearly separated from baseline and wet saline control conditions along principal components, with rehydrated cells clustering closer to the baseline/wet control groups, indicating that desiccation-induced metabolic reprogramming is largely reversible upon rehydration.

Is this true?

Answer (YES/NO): NO